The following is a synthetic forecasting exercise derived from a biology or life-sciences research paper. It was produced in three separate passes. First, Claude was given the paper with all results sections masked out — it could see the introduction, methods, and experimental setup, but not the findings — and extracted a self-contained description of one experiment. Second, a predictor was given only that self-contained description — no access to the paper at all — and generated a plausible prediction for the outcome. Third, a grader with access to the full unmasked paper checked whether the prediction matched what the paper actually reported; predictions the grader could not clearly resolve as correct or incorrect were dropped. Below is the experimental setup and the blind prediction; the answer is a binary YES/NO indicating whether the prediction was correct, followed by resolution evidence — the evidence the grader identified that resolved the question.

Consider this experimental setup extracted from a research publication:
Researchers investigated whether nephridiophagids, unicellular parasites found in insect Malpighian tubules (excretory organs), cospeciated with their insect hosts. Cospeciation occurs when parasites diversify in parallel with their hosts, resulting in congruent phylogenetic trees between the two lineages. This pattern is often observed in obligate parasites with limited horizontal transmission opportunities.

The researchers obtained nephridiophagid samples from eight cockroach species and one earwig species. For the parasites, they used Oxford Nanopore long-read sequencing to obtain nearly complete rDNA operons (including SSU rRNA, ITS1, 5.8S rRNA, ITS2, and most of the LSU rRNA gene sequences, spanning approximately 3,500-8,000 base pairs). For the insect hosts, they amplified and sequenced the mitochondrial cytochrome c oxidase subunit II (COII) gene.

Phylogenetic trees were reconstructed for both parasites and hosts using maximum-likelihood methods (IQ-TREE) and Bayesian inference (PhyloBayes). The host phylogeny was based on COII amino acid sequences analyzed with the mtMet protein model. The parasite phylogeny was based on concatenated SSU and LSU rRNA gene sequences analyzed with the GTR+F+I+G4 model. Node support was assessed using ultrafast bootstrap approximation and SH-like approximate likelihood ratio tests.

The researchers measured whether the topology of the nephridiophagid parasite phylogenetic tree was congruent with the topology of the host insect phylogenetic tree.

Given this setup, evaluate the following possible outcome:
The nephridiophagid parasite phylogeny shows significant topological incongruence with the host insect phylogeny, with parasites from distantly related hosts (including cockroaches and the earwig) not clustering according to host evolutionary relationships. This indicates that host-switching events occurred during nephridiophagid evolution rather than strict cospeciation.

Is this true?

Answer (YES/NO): NO